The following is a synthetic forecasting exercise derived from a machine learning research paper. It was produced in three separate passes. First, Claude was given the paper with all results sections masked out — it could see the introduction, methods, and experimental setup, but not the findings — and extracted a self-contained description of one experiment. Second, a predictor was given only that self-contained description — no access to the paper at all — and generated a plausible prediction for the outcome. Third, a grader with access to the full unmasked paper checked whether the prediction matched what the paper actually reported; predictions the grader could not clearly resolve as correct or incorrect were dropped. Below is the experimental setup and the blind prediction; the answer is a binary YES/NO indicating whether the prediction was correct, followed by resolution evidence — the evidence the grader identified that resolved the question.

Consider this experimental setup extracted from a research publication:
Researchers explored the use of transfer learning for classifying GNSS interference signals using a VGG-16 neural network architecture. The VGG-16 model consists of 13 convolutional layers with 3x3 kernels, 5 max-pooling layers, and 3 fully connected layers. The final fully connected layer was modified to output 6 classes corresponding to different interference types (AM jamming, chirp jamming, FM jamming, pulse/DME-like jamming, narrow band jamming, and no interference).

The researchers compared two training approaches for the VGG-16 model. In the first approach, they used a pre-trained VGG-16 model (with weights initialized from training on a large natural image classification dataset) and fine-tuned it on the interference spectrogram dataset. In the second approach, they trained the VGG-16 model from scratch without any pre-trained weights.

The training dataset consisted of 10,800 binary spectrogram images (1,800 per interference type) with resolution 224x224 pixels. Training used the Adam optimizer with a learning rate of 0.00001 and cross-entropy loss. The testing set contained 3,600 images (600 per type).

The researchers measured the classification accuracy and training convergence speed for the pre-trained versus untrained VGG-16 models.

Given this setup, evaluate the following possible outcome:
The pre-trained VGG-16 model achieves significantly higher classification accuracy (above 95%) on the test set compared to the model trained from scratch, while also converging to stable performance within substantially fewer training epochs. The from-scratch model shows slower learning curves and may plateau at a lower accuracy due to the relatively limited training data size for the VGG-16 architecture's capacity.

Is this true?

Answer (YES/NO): NO